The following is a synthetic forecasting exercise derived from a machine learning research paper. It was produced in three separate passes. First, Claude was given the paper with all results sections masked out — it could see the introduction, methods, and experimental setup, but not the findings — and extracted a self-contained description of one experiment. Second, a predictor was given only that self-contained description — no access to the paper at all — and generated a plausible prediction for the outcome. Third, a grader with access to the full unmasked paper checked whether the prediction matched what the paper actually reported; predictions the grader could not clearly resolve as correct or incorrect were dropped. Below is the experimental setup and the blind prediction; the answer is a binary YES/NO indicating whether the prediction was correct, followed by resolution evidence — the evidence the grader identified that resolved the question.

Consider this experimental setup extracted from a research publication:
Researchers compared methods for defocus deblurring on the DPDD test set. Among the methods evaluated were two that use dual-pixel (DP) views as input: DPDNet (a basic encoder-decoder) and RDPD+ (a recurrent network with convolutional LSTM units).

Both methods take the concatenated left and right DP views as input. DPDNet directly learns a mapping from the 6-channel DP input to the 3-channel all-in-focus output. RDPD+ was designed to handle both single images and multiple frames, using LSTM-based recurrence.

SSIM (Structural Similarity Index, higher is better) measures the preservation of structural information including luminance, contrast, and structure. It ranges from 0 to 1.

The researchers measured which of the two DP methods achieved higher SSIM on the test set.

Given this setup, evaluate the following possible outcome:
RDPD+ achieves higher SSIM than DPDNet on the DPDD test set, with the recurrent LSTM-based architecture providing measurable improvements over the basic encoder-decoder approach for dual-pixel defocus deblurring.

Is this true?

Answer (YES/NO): NO